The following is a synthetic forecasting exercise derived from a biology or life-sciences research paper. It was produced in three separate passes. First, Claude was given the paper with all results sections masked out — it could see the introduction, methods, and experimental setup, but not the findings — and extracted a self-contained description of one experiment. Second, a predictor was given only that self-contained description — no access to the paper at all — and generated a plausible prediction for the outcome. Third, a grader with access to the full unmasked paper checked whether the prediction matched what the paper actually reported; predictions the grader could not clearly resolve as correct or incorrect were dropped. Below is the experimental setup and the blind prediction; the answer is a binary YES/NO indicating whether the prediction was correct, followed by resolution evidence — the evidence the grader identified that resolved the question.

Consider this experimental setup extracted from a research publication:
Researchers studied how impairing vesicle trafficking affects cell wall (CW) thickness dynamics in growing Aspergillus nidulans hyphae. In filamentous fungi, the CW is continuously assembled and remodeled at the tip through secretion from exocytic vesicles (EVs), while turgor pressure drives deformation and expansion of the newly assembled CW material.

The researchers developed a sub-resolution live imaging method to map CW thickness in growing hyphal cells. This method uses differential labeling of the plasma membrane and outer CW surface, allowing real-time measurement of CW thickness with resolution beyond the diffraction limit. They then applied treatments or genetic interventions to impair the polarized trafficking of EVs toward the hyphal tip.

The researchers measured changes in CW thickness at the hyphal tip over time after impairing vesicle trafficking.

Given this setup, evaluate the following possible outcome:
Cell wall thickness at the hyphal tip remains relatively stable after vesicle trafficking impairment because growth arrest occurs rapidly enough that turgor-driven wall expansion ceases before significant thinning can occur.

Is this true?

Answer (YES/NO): NO